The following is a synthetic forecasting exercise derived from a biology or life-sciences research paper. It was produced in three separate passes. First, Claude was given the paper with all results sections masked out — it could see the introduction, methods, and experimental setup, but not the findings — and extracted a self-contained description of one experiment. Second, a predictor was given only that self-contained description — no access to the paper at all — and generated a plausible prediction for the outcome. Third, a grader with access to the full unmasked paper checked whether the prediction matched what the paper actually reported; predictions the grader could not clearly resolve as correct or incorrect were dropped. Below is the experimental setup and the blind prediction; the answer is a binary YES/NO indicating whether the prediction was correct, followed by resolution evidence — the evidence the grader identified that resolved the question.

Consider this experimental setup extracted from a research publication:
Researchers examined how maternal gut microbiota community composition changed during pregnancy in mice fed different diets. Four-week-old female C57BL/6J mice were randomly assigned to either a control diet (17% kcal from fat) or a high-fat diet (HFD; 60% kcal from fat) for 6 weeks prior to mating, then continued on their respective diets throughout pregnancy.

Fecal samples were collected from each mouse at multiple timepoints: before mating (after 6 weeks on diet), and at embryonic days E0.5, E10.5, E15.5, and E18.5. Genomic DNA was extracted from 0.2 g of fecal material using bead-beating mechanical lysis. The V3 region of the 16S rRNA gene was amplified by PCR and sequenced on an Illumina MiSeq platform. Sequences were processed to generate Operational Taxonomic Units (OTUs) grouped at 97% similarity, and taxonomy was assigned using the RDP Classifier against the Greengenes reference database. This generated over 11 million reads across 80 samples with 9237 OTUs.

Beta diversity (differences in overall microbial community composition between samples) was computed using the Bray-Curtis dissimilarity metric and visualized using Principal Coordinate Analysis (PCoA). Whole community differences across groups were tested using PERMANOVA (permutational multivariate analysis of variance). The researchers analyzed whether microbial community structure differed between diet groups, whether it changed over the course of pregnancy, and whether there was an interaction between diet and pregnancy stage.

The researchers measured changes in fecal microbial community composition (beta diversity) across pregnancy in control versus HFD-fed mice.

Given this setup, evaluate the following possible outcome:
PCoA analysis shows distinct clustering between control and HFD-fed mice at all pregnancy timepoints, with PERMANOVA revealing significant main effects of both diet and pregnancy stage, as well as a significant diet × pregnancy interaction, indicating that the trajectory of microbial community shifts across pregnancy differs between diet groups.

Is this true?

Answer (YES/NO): NO